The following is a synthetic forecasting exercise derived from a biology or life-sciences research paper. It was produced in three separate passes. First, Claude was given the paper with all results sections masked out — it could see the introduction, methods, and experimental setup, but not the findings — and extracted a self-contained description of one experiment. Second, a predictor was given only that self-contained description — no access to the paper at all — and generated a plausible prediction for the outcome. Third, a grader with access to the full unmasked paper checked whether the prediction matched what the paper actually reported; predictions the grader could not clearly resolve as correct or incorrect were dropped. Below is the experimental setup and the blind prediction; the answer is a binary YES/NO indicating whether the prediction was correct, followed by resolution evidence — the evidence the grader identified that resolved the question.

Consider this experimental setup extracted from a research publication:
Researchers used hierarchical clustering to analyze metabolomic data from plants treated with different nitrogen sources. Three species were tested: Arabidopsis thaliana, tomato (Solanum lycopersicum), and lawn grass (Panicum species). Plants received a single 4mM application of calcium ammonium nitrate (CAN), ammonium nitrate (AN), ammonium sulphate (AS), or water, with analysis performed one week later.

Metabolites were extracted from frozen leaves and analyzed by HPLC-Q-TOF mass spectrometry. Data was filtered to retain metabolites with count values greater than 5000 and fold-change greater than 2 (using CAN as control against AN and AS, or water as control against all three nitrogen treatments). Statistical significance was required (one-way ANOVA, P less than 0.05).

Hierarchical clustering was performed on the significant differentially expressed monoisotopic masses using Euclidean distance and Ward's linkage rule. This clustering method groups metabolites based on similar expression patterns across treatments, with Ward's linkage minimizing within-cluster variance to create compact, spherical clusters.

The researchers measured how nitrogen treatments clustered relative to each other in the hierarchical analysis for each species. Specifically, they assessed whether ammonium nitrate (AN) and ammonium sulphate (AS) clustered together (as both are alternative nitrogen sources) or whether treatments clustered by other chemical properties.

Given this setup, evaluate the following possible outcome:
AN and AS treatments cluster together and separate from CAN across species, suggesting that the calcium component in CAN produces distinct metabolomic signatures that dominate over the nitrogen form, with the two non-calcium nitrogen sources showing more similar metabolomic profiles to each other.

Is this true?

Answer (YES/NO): YES